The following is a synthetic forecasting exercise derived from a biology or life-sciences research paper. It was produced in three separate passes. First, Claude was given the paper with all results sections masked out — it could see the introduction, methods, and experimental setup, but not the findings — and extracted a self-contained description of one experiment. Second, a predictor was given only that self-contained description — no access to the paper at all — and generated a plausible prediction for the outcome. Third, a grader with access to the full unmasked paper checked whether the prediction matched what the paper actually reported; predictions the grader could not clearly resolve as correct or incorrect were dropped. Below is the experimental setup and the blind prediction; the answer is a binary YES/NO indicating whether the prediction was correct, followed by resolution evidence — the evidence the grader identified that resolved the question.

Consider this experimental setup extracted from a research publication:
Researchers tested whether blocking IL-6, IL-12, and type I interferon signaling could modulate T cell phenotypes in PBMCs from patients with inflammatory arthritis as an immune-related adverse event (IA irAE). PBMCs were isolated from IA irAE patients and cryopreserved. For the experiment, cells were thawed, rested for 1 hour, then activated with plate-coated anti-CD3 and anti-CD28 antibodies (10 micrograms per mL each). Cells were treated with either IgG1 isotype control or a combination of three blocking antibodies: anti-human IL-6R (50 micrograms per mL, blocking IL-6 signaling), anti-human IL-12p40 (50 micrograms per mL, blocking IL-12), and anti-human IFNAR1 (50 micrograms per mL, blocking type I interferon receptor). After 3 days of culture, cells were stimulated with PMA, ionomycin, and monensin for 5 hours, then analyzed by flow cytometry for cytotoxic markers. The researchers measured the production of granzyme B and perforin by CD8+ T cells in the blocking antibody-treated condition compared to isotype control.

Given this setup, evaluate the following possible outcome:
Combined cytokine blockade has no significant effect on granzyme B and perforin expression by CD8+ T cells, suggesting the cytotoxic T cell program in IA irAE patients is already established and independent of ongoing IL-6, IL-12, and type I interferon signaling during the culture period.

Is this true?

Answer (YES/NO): NO